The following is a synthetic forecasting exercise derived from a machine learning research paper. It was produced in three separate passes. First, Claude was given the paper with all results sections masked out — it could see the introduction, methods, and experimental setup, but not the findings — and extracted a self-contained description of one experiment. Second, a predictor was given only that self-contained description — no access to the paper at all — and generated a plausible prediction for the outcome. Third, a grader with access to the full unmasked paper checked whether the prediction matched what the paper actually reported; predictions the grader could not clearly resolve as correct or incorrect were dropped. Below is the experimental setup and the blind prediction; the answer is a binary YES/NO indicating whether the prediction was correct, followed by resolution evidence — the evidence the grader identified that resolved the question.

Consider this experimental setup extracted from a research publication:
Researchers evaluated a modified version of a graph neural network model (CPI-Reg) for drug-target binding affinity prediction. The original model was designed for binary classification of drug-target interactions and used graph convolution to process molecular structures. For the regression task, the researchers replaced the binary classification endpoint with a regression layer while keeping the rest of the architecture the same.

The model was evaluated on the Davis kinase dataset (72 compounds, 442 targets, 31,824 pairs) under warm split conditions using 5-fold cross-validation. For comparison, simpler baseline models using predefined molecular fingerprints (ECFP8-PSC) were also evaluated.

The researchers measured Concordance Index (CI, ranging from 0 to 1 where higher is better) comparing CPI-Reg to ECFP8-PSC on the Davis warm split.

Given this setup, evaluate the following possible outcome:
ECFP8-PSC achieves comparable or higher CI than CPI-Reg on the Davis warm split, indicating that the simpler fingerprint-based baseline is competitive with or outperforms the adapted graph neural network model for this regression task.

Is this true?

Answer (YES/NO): YES